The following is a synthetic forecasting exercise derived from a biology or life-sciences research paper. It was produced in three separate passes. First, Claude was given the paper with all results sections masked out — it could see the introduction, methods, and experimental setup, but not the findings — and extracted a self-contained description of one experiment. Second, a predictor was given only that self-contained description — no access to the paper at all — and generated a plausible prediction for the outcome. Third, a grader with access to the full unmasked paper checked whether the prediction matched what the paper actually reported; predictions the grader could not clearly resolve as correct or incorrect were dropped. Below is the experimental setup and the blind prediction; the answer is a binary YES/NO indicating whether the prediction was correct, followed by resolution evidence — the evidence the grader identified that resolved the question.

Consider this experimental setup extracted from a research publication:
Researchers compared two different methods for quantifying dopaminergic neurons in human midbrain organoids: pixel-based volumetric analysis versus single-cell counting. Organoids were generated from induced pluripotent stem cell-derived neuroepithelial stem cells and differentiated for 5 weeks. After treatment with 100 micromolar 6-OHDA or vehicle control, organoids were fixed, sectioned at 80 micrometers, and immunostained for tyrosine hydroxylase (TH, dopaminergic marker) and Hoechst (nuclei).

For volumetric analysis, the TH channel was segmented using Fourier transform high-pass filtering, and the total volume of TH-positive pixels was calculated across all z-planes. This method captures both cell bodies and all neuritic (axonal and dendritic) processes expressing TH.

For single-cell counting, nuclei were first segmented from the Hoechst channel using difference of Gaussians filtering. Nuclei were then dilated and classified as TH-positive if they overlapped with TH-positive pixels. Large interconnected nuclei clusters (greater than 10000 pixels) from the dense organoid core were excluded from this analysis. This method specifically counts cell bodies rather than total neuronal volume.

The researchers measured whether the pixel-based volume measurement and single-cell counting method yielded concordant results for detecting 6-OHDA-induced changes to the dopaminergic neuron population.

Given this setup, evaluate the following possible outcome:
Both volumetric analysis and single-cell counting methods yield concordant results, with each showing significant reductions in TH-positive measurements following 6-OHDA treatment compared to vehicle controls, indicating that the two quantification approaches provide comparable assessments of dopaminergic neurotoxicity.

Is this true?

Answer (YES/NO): YES